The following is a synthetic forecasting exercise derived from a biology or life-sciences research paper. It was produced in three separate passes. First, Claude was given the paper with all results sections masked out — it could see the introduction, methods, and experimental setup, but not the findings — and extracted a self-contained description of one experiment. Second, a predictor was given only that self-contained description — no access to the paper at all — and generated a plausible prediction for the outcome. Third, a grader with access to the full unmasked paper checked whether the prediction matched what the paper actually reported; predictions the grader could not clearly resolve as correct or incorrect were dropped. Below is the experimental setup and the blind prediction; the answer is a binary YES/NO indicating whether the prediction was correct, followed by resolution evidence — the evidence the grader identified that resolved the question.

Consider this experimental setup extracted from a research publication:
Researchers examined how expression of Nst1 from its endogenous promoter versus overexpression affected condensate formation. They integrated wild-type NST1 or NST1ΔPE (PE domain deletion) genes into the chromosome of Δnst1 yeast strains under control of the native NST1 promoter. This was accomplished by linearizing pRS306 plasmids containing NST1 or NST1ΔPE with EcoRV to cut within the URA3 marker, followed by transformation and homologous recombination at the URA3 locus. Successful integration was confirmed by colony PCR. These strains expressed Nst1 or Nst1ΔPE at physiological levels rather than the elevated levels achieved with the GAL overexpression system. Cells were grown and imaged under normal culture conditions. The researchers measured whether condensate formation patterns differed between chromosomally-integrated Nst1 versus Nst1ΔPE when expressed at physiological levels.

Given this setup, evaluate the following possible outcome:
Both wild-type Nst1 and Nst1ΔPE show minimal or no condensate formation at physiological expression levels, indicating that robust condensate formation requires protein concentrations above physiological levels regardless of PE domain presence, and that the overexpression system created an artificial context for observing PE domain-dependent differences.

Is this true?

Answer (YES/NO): NO